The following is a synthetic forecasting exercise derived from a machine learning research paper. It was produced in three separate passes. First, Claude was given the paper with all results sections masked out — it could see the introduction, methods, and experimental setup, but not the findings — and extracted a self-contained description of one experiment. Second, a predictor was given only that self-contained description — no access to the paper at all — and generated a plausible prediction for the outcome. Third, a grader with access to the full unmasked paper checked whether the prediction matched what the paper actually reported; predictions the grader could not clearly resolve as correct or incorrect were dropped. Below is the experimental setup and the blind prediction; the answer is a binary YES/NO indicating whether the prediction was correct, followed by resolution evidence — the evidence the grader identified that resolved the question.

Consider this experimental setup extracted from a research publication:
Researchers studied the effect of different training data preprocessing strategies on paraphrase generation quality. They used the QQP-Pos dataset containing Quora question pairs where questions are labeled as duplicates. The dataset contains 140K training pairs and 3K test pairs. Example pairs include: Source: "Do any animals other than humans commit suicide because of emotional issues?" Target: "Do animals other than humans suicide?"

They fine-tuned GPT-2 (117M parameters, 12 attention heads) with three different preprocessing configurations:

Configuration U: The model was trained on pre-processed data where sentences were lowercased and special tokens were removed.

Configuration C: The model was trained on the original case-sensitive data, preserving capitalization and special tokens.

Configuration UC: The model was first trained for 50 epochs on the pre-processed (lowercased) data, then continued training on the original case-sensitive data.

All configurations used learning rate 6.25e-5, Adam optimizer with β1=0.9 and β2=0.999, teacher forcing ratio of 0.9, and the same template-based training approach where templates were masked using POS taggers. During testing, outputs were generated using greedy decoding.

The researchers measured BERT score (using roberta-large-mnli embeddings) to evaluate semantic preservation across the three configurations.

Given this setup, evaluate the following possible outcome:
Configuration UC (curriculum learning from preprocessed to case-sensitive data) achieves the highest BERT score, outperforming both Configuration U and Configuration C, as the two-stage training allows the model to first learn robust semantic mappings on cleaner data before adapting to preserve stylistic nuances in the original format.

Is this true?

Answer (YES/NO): YES